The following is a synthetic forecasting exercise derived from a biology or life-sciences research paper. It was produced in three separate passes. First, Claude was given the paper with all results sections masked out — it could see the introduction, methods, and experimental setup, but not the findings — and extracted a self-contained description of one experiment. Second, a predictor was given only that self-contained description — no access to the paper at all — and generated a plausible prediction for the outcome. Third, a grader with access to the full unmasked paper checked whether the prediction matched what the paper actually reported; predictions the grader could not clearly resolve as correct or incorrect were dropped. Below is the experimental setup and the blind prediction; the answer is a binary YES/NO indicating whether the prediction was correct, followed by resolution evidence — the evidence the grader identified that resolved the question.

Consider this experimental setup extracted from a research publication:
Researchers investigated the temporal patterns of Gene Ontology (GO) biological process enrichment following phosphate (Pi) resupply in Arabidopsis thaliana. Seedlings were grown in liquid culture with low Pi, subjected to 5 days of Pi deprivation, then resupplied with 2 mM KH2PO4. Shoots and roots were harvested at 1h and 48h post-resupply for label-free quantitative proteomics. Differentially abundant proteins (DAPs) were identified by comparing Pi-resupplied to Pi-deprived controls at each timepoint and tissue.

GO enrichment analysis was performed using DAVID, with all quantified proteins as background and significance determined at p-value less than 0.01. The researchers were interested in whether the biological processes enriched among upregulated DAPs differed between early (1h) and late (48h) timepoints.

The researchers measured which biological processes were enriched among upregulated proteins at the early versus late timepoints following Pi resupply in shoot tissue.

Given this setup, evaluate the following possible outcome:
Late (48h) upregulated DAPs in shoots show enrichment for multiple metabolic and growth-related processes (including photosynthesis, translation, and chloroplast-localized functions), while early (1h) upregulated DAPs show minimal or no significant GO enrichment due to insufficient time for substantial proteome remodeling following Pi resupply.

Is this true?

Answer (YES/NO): NO